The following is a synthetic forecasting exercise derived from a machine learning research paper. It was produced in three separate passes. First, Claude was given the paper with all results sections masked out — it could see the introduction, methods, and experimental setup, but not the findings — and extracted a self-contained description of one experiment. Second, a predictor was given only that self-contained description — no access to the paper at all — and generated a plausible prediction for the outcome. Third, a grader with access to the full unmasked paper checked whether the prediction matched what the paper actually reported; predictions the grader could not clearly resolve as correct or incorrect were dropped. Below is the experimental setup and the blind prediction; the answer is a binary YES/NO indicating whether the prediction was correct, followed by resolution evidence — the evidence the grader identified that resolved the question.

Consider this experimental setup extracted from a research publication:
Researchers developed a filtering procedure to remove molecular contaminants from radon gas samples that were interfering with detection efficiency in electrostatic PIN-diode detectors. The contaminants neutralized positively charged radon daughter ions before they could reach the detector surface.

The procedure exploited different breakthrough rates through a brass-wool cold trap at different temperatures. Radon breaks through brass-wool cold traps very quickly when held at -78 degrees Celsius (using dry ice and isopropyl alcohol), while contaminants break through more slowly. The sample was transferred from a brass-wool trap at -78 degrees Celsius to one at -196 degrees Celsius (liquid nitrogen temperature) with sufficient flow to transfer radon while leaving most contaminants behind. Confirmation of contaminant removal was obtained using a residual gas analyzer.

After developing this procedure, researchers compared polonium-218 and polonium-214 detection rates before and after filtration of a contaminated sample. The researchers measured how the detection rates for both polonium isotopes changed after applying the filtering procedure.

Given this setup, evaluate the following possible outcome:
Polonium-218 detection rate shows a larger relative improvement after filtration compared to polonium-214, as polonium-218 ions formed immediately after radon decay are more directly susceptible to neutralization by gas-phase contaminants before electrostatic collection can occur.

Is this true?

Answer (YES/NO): YES